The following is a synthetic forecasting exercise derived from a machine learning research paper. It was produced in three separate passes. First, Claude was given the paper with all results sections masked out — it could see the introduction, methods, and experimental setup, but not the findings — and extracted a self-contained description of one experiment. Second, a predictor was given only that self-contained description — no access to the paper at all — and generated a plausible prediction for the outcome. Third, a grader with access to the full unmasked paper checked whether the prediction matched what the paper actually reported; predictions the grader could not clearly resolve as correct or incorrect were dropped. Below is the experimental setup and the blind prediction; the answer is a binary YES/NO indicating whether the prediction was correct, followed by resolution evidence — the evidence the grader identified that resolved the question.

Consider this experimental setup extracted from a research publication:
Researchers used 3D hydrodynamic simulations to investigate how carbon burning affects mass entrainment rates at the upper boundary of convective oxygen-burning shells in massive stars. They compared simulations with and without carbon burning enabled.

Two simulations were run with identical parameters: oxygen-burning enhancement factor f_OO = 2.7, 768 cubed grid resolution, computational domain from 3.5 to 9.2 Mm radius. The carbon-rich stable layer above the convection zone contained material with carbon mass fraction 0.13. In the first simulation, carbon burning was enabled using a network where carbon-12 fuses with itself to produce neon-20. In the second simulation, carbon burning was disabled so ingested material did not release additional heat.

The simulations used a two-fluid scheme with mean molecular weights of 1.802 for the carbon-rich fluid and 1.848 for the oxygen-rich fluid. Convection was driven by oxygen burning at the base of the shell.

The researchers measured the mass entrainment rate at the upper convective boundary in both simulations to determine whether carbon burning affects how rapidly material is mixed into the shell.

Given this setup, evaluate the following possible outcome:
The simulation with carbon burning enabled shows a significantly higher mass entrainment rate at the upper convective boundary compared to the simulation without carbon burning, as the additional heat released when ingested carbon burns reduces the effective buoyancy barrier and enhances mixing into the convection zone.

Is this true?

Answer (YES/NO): NO